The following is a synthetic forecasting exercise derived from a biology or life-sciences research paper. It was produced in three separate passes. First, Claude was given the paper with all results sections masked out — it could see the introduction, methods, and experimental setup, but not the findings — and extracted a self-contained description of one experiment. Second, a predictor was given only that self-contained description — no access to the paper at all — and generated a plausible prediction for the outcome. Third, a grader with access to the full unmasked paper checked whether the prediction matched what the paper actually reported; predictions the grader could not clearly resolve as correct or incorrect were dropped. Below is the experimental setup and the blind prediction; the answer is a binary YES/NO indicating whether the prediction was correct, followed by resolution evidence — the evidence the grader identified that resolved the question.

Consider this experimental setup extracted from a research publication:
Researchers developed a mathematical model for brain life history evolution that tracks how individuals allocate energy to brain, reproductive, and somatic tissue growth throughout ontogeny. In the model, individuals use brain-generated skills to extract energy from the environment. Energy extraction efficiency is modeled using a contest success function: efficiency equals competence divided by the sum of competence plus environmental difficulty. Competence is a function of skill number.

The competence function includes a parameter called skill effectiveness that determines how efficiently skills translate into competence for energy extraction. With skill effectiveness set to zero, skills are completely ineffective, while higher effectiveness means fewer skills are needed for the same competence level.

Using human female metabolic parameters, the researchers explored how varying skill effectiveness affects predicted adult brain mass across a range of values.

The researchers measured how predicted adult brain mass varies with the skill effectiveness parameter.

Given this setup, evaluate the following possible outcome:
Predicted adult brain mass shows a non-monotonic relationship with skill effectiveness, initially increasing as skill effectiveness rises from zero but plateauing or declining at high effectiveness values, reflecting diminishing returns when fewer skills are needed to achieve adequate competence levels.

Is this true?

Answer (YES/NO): YES